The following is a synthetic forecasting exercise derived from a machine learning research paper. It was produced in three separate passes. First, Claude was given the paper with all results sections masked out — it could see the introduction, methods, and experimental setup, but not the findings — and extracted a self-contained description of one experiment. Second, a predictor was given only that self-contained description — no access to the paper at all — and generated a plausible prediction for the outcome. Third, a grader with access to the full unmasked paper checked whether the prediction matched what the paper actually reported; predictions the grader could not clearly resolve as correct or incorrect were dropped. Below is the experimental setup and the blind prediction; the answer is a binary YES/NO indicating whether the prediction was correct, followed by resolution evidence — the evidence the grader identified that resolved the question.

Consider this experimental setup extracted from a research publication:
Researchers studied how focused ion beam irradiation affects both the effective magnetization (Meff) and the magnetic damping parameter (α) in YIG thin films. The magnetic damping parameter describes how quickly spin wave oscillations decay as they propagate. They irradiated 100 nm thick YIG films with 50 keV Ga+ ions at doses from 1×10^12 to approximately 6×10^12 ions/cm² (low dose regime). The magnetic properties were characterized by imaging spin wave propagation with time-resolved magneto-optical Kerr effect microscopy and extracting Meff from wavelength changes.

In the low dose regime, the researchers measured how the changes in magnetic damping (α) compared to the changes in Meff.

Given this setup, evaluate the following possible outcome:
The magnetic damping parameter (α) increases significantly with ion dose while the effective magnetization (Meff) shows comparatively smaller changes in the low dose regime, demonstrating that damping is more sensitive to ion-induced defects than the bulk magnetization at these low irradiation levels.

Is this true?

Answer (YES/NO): NO